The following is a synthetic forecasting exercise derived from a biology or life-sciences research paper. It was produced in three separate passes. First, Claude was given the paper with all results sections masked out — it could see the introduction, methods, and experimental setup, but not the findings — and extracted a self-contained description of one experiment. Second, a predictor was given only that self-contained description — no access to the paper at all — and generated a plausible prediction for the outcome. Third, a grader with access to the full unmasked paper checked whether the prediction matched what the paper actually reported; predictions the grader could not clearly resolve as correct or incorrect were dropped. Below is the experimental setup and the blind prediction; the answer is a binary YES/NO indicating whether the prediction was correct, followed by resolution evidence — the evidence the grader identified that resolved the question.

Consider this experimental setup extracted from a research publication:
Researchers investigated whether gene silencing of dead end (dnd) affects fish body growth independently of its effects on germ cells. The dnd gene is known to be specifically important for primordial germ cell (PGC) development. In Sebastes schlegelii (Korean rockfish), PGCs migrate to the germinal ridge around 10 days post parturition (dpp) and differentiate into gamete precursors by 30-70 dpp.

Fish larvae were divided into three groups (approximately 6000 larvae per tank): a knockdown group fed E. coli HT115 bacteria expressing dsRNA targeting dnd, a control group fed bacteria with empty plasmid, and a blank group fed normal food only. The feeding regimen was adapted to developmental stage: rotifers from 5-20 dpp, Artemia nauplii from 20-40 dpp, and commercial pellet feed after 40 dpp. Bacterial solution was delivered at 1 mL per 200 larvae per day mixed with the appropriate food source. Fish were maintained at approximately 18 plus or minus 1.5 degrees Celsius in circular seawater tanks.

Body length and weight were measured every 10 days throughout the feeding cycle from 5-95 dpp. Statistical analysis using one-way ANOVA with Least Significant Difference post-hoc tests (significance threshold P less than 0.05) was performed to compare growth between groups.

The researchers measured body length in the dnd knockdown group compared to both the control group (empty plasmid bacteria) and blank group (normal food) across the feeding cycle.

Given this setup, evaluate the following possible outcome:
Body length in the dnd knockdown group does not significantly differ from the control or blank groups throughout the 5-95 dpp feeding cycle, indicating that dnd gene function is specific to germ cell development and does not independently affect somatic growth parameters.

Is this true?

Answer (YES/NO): NO